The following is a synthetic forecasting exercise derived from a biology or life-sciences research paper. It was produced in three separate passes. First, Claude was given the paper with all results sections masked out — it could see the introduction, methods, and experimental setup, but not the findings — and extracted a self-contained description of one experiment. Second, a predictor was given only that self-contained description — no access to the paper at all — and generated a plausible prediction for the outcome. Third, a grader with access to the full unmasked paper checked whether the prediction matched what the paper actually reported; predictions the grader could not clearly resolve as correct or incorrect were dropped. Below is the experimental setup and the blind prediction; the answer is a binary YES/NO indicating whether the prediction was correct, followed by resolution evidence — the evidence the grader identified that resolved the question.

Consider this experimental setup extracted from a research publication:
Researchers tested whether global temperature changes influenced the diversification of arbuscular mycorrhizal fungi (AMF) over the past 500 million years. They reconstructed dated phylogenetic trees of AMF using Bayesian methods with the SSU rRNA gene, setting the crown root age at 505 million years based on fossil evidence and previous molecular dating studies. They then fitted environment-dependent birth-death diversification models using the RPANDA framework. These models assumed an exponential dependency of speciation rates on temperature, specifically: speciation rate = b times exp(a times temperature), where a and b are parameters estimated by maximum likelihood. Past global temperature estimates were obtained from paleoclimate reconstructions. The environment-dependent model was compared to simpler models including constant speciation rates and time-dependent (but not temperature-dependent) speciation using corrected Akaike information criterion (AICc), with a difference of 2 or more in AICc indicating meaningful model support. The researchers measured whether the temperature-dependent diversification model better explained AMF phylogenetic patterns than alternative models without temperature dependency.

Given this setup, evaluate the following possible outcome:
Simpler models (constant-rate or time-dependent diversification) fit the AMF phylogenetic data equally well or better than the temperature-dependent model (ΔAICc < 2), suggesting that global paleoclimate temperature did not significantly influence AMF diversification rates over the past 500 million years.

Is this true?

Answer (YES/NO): NO